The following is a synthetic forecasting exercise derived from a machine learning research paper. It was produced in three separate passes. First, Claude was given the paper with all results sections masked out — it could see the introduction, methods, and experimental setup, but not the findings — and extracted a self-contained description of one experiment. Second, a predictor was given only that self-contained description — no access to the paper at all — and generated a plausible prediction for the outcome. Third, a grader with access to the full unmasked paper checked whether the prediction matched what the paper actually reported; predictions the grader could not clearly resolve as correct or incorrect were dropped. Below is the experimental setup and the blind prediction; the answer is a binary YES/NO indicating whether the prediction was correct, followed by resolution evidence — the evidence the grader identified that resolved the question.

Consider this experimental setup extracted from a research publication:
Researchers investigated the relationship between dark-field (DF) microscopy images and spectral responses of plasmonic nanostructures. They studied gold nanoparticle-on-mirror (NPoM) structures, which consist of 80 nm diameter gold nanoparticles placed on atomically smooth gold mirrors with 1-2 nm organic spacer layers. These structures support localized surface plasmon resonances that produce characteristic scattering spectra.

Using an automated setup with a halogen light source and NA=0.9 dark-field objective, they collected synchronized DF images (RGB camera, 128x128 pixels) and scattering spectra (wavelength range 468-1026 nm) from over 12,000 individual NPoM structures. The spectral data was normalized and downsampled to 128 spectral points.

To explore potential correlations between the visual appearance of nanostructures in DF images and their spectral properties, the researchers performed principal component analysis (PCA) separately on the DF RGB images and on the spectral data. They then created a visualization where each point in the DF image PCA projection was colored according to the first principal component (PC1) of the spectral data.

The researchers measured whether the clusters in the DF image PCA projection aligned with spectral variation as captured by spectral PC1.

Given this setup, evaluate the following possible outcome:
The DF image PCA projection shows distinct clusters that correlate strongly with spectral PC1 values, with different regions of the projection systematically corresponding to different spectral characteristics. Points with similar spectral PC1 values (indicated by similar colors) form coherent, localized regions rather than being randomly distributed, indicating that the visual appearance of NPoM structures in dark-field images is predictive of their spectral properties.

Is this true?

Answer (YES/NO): YES